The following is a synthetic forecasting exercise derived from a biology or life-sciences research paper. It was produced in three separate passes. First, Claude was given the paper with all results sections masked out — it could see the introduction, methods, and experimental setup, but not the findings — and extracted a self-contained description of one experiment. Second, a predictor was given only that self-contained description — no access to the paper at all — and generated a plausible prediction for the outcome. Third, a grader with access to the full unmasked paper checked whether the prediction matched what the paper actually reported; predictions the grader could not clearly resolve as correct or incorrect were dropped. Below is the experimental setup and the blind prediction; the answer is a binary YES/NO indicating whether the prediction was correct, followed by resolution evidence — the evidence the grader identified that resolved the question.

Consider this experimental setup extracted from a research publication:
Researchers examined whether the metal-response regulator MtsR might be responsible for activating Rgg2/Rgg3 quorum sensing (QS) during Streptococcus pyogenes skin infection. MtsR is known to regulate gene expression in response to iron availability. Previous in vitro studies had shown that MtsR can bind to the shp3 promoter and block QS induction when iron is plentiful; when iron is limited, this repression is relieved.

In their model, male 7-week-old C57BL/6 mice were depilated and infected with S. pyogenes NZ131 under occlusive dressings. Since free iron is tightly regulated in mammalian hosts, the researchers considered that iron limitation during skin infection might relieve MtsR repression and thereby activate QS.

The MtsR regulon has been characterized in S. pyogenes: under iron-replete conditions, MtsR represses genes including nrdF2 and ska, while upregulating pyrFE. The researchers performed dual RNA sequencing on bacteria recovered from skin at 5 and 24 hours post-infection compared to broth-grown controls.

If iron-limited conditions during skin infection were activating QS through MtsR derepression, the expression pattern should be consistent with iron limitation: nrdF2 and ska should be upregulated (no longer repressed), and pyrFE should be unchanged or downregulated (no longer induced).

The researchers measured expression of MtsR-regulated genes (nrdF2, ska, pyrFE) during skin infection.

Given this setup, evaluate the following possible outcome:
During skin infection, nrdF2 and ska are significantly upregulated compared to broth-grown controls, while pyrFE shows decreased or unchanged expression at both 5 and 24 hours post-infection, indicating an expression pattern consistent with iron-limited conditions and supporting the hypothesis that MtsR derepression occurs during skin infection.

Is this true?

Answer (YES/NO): NO